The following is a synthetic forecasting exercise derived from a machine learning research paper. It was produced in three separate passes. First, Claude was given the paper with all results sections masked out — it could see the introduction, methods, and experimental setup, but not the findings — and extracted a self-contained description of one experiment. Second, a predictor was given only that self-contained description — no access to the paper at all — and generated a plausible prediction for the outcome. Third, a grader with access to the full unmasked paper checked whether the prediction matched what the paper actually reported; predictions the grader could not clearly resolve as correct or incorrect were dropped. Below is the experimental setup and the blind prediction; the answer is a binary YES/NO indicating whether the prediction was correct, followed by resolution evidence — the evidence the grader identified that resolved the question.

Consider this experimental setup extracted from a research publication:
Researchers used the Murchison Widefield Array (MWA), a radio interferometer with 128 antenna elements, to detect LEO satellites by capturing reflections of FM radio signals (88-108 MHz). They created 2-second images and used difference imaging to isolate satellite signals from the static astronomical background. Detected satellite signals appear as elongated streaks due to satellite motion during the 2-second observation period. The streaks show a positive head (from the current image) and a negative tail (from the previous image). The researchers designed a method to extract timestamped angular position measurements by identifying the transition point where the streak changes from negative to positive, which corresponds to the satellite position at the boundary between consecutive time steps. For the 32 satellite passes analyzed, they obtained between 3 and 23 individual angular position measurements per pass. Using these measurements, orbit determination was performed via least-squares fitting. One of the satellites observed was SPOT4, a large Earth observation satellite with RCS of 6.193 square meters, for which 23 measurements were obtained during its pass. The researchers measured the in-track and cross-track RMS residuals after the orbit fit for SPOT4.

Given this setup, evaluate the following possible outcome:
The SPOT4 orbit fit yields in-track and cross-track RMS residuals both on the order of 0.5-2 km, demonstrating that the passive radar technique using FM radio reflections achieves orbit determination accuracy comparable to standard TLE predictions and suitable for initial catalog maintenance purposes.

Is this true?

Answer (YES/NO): NO